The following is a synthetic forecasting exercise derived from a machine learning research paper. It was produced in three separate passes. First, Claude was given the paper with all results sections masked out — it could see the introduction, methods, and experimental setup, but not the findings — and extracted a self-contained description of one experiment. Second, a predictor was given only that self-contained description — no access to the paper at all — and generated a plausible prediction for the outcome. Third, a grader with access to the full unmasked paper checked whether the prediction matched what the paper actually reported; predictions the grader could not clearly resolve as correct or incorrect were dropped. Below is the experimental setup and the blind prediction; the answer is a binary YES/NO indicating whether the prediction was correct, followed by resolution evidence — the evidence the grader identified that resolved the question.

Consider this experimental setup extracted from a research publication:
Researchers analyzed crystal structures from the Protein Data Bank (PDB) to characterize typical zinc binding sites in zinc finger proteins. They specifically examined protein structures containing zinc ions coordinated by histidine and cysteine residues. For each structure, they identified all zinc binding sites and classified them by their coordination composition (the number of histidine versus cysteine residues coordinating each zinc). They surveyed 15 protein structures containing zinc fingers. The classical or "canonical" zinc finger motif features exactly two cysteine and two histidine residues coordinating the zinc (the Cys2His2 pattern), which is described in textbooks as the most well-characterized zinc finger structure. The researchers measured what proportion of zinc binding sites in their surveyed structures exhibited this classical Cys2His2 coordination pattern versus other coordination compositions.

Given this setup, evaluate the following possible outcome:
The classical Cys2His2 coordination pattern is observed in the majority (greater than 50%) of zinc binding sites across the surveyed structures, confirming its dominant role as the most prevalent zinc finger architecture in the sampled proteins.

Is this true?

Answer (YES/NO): NO